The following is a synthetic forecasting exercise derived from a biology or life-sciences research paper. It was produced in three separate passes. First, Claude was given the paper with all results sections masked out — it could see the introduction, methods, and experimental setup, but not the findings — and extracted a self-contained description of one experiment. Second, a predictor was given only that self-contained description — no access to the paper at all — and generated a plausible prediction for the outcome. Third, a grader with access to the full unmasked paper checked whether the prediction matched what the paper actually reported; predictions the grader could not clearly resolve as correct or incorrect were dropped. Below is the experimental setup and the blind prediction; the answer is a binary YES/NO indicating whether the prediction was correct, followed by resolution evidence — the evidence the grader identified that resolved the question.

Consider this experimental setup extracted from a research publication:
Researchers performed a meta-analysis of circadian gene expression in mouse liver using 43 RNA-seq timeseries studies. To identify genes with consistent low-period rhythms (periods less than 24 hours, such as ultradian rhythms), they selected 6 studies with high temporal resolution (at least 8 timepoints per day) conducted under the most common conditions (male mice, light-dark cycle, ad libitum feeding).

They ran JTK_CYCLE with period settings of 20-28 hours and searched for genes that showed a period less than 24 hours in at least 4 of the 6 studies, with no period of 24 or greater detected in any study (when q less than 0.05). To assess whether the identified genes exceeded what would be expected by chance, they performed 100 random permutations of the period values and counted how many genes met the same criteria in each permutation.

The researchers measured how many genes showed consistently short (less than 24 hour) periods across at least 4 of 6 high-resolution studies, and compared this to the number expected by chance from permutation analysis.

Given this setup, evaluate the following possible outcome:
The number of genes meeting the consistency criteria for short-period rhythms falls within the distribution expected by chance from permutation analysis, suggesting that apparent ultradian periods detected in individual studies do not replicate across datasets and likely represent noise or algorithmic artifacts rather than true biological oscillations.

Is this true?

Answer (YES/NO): YES